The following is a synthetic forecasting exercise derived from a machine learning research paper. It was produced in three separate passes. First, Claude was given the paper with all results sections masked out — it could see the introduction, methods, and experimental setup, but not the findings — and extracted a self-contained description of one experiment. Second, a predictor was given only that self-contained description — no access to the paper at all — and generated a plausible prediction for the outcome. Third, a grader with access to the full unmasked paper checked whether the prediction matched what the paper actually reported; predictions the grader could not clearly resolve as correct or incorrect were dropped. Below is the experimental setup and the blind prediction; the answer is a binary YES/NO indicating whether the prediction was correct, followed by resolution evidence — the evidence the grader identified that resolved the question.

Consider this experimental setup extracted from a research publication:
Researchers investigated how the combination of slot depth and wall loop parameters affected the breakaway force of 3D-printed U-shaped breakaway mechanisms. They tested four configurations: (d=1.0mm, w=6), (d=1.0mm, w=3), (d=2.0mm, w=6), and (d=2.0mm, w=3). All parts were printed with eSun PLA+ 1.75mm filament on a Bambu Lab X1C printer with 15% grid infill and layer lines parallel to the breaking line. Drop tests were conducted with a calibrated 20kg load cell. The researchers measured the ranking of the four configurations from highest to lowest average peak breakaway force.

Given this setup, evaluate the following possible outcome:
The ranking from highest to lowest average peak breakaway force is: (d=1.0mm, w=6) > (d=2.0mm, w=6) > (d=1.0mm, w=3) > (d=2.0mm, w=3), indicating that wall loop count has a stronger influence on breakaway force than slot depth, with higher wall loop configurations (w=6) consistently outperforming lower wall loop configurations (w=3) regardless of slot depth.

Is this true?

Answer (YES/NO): NO